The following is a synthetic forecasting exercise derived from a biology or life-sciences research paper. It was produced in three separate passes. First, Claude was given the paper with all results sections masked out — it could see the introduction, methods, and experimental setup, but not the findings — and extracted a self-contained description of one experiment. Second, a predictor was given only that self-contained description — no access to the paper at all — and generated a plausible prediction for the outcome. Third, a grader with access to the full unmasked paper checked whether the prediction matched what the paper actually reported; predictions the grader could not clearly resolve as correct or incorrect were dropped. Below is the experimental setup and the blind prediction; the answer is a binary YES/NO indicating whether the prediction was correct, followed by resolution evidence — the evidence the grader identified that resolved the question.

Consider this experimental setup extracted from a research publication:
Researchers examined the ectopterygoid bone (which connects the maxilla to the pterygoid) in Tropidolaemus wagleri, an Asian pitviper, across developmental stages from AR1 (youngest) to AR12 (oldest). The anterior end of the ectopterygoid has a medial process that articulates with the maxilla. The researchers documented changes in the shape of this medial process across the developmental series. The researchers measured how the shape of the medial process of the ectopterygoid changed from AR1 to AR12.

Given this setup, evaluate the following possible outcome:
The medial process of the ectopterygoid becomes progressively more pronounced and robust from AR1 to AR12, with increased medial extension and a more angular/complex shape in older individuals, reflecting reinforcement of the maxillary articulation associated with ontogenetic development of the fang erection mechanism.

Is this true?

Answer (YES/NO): NO